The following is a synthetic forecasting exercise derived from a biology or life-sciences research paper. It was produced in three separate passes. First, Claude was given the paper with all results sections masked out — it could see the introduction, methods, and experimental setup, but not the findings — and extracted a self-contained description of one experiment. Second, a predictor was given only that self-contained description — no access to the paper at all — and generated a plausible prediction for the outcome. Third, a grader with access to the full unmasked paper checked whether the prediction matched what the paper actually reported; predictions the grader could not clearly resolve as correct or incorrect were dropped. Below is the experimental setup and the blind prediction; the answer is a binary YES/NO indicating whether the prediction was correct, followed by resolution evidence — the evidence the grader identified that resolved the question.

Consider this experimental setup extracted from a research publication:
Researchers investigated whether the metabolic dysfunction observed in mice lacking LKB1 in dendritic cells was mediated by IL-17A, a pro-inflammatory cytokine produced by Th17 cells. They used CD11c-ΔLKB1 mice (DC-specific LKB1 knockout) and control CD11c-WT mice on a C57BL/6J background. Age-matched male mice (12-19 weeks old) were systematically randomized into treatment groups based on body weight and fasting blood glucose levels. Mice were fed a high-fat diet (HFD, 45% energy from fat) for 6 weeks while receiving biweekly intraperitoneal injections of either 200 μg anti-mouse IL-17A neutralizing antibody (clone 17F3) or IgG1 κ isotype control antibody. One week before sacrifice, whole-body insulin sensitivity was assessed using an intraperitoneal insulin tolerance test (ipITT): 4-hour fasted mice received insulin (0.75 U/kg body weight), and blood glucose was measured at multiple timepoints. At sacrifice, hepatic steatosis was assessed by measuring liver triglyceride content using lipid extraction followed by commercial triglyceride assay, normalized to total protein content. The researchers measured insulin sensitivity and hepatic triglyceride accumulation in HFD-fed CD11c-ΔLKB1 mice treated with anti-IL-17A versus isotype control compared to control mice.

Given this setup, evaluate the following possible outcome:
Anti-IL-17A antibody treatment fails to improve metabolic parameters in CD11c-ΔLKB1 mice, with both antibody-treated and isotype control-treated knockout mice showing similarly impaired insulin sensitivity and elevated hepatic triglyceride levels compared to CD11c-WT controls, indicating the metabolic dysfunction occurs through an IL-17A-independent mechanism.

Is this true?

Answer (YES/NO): NO